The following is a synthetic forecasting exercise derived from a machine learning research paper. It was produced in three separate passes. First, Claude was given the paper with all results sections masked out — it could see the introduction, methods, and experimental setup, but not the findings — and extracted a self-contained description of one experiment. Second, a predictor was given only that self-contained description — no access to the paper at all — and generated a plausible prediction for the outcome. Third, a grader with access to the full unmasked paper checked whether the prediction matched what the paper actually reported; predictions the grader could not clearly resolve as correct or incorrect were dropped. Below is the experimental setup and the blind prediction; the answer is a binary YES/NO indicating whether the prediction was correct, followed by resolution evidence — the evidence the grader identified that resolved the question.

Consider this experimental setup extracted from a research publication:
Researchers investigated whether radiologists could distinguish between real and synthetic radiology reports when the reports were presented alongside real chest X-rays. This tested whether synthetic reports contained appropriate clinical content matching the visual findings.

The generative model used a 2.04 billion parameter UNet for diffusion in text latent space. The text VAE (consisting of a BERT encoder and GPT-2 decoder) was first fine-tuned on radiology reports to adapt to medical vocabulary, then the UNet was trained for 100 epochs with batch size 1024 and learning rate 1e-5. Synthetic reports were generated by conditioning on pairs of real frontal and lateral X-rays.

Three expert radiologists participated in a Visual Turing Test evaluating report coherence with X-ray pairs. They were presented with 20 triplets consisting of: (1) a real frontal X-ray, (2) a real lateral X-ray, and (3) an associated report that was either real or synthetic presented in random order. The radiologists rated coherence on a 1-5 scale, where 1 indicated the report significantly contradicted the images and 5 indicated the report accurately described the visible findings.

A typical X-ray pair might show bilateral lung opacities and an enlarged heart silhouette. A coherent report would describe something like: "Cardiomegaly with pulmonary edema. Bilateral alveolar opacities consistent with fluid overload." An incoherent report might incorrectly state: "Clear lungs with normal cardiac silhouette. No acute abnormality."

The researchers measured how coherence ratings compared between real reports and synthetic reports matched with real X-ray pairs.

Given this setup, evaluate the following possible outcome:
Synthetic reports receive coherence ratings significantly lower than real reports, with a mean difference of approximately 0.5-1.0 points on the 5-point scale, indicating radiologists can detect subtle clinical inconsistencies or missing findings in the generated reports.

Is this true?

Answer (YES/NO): NO